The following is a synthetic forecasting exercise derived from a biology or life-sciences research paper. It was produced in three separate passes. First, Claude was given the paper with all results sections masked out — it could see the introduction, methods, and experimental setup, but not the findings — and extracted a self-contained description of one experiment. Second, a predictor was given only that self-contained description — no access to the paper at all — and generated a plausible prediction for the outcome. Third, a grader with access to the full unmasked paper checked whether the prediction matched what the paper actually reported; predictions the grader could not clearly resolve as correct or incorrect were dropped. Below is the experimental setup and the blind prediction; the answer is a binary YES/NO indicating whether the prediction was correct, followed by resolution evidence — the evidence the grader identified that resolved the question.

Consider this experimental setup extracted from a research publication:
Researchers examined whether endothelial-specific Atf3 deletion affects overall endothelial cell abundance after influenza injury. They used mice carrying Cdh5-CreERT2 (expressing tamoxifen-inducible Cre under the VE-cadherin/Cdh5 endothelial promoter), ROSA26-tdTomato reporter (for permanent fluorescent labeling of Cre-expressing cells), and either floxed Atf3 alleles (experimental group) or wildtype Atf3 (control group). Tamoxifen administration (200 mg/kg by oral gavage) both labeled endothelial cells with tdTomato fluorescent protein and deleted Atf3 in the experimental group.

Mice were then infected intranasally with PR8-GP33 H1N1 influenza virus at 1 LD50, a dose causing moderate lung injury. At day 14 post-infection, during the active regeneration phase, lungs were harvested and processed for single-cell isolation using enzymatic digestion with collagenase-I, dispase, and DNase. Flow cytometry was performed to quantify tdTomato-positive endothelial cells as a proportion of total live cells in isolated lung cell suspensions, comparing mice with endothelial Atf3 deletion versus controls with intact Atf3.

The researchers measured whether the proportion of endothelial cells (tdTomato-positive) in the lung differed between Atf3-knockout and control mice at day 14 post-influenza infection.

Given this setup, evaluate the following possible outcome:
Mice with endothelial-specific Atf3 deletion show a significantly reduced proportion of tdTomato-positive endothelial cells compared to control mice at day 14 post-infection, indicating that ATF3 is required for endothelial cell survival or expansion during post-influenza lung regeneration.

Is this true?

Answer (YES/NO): YES